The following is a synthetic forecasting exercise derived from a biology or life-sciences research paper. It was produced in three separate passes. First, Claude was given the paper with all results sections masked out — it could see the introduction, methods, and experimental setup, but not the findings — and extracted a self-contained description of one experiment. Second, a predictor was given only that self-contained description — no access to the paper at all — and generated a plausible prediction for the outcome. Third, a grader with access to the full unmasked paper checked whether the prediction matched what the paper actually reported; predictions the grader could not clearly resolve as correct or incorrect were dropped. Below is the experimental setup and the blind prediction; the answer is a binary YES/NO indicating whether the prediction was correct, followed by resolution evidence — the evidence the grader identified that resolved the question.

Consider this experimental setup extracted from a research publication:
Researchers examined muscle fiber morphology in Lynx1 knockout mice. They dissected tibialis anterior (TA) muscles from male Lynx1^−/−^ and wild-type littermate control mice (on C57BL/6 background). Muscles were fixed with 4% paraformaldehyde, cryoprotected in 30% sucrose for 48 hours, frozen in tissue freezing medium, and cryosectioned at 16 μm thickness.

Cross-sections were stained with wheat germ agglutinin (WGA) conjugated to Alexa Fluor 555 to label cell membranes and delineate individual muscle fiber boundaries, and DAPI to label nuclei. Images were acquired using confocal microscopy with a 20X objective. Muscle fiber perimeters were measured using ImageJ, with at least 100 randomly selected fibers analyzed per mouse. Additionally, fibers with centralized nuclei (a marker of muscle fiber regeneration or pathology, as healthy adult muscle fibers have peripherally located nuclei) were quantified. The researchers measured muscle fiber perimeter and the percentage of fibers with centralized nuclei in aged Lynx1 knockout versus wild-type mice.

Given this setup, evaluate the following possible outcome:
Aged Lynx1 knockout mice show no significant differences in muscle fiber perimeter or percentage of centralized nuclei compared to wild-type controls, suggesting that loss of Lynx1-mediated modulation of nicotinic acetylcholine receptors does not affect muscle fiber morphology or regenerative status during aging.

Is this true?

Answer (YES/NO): NO